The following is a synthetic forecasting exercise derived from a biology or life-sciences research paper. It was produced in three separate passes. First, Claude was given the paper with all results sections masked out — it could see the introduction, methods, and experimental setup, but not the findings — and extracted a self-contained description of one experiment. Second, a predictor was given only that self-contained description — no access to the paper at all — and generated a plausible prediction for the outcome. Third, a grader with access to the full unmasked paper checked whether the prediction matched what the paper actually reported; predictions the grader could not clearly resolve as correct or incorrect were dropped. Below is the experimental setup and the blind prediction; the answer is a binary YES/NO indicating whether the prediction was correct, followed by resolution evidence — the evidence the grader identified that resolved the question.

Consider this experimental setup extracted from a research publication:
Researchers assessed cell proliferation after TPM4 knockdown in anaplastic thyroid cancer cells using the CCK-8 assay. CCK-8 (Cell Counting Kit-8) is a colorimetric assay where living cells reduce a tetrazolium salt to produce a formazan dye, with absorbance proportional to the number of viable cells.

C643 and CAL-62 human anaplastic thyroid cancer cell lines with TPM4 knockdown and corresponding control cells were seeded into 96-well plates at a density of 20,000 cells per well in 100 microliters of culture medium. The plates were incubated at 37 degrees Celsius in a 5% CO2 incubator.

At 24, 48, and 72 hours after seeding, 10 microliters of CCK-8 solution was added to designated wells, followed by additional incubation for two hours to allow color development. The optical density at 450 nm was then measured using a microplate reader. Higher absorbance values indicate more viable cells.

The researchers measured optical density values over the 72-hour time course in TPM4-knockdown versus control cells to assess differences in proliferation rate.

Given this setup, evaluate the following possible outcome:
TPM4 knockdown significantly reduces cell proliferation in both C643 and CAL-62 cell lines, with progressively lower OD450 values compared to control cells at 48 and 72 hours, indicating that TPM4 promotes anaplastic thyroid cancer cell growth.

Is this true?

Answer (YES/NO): YES